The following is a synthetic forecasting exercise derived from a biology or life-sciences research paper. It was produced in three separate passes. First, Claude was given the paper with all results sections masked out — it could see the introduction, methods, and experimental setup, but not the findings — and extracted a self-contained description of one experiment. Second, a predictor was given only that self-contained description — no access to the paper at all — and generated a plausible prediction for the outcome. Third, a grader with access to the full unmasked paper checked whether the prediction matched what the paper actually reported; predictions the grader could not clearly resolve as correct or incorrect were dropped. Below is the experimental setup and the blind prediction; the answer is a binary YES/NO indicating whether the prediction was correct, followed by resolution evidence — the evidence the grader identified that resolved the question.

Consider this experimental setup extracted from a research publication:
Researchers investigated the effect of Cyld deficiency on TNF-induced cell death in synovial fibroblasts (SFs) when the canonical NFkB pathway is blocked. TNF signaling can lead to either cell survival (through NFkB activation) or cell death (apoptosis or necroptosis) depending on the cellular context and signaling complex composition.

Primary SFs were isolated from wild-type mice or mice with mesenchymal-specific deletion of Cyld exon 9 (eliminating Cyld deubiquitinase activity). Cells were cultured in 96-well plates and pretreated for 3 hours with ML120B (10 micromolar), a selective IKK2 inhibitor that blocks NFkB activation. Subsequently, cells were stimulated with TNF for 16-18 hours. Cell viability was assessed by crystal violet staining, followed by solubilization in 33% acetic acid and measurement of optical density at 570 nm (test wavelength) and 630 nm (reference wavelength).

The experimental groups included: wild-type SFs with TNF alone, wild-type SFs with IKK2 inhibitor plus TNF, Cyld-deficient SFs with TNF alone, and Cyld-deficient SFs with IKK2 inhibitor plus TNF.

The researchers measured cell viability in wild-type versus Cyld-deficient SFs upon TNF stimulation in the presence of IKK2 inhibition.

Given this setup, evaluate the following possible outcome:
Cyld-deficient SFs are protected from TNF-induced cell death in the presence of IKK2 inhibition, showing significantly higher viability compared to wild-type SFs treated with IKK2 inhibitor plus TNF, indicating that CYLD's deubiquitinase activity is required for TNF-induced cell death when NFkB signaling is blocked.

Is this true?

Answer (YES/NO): NO